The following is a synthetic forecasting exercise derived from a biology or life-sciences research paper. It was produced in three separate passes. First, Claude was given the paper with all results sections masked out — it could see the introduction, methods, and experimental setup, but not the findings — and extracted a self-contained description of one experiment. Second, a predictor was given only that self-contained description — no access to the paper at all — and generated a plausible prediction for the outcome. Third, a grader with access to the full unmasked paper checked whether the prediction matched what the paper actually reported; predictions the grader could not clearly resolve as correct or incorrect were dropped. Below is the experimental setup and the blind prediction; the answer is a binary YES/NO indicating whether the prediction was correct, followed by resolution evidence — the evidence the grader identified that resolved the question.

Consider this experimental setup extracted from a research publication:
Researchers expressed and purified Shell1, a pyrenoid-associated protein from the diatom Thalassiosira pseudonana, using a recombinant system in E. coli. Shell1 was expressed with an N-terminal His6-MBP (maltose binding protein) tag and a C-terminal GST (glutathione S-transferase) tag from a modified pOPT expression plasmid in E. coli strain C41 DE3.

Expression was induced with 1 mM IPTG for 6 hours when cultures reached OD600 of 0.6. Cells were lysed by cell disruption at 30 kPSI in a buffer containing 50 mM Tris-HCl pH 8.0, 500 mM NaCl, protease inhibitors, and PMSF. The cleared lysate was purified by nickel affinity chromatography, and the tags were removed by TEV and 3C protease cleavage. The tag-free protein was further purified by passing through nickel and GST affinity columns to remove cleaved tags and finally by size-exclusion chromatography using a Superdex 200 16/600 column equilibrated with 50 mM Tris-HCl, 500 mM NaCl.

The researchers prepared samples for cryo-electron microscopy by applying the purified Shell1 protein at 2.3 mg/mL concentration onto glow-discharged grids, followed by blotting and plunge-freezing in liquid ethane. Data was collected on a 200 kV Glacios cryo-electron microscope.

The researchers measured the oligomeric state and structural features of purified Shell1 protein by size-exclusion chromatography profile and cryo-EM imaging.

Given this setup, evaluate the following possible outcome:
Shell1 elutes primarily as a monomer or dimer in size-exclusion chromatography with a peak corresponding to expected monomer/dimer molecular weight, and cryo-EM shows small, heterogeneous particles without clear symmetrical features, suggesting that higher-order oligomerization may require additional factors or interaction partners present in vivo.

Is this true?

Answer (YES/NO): NO